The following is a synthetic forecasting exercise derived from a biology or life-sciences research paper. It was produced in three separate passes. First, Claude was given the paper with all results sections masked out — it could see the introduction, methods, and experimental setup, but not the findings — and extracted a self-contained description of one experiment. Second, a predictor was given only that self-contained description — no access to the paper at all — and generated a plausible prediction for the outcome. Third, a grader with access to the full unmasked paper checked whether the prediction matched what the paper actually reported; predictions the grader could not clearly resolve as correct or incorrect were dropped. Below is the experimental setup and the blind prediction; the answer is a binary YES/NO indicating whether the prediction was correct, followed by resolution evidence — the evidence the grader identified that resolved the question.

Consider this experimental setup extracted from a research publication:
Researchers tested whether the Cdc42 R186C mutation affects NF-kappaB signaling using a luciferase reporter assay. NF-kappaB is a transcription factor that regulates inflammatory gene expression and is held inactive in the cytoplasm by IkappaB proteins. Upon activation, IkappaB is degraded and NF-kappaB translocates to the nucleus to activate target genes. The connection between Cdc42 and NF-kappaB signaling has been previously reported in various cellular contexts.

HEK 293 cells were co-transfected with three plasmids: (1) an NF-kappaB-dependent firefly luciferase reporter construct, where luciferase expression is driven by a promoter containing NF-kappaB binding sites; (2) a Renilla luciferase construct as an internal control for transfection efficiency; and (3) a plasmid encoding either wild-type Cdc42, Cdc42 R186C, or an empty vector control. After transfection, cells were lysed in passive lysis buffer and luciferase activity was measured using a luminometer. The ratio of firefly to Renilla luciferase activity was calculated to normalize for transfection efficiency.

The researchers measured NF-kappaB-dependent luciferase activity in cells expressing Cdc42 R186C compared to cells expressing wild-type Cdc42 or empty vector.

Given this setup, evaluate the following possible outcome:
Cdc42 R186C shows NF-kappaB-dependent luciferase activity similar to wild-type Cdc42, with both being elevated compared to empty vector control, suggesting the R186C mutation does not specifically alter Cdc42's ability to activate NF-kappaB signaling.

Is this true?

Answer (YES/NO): NO